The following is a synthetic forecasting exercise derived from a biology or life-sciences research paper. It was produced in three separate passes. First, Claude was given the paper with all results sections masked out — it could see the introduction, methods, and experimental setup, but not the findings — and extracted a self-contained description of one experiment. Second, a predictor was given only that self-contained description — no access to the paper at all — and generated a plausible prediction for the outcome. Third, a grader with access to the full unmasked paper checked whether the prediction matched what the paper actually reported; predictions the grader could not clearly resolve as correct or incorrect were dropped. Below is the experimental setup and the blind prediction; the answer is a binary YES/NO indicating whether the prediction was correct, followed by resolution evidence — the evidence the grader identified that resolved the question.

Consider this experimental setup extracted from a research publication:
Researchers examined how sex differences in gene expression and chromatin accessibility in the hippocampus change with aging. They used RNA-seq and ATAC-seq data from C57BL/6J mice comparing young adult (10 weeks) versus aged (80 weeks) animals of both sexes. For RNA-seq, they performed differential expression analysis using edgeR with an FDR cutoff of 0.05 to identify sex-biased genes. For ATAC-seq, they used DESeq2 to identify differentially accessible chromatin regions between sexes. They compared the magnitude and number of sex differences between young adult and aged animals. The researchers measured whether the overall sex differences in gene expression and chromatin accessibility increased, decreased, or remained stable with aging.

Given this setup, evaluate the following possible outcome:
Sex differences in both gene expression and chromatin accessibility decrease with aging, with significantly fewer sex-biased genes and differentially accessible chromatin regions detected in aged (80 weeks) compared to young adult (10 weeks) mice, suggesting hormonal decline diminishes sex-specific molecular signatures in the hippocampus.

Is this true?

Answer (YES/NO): NO